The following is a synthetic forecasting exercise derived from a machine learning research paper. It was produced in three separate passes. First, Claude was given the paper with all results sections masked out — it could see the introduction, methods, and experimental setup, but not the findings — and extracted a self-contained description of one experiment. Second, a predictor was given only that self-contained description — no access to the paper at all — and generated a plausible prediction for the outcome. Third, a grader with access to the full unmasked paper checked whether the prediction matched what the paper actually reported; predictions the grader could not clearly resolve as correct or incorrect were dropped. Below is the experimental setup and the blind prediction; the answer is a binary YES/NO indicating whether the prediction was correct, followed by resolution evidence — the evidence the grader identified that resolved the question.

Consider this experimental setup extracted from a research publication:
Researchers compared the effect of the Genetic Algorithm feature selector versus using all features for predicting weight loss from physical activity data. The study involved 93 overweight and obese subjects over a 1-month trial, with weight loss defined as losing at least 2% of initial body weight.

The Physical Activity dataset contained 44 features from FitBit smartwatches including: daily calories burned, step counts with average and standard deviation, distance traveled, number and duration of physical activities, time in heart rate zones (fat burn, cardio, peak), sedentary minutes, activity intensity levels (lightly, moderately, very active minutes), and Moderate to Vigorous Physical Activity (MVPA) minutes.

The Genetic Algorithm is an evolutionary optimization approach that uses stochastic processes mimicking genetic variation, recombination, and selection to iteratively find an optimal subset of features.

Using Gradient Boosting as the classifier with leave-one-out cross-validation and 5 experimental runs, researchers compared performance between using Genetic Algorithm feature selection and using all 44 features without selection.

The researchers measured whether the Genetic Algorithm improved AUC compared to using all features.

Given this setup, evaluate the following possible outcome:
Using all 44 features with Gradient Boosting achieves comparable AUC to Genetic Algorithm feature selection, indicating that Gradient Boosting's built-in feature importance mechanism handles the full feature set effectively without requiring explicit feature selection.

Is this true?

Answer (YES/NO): NO